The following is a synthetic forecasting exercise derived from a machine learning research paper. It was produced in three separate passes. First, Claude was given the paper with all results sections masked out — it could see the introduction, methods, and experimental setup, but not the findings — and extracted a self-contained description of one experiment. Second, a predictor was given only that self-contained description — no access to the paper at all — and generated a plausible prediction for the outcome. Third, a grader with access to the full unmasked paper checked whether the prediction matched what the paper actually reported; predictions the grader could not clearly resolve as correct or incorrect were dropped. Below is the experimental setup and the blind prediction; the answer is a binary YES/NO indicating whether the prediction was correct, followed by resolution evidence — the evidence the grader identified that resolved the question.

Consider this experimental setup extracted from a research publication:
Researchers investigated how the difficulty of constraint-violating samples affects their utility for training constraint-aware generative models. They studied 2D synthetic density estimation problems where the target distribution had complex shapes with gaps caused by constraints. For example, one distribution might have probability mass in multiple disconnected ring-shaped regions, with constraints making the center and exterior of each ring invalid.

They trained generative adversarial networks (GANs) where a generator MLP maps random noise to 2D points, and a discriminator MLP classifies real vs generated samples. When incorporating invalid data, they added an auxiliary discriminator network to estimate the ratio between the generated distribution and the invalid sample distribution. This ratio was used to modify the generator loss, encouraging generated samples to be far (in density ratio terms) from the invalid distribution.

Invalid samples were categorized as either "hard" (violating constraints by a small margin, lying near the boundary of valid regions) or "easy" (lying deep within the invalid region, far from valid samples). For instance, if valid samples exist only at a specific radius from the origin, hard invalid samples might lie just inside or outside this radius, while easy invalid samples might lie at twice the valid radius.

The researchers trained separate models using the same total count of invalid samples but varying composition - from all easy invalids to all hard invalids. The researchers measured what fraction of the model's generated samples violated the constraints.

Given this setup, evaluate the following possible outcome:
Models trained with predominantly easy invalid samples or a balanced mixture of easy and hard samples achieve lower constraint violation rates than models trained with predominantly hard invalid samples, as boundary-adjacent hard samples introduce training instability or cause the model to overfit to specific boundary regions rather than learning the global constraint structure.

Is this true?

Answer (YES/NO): NO